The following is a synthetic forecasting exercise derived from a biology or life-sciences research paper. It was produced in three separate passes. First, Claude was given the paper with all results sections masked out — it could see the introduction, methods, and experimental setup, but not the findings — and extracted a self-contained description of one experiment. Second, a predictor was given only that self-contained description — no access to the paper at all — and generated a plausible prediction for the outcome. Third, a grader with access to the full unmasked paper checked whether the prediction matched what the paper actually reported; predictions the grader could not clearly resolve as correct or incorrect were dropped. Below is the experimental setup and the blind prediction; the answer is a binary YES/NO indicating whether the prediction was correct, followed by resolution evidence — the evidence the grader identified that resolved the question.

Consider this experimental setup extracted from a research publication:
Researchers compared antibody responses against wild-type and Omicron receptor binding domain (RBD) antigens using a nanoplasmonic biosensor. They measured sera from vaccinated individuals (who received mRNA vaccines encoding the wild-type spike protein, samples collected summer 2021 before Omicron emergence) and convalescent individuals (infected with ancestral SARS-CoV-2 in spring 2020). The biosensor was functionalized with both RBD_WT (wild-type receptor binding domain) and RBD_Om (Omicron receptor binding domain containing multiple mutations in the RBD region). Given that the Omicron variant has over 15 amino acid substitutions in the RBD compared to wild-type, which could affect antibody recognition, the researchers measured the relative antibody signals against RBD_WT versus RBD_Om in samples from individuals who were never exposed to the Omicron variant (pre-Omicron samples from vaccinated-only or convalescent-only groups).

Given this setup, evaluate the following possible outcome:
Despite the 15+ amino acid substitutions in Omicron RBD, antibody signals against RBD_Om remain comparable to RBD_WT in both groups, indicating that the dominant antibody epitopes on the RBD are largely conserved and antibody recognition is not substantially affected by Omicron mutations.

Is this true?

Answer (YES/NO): NO